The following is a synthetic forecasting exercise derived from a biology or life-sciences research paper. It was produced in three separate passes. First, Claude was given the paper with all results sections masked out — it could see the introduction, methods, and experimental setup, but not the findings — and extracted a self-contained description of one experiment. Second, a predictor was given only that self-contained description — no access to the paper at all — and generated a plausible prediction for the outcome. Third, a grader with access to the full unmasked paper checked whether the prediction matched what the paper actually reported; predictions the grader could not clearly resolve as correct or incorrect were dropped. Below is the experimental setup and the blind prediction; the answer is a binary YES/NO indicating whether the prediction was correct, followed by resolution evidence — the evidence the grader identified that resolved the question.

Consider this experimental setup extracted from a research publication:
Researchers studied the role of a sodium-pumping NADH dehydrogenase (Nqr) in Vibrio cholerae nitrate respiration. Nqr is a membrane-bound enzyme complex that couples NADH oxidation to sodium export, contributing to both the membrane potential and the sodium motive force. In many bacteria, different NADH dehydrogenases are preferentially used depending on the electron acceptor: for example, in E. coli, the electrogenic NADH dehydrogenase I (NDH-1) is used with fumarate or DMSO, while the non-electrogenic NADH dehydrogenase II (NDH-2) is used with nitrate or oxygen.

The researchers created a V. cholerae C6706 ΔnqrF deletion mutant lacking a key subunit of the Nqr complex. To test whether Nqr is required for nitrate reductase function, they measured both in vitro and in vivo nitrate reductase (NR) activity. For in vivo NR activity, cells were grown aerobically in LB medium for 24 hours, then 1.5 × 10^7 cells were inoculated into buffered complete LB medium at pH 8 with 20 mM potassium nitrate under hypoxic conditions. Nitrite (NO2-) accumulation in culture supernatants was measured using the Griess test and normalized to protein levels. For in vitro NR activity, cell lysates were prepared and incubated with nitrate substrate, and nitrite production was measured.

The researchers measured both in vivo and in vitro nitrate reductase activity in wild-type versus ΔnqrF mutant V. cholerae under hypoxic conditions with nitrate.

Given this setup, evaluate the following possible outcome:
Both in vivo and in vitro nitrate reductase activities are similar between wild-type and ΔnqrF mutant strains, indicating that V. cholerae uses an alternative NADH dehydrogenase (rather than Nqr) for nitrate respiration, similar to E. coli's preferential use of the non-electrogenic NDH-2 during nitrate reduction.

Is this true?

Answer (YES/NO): NO